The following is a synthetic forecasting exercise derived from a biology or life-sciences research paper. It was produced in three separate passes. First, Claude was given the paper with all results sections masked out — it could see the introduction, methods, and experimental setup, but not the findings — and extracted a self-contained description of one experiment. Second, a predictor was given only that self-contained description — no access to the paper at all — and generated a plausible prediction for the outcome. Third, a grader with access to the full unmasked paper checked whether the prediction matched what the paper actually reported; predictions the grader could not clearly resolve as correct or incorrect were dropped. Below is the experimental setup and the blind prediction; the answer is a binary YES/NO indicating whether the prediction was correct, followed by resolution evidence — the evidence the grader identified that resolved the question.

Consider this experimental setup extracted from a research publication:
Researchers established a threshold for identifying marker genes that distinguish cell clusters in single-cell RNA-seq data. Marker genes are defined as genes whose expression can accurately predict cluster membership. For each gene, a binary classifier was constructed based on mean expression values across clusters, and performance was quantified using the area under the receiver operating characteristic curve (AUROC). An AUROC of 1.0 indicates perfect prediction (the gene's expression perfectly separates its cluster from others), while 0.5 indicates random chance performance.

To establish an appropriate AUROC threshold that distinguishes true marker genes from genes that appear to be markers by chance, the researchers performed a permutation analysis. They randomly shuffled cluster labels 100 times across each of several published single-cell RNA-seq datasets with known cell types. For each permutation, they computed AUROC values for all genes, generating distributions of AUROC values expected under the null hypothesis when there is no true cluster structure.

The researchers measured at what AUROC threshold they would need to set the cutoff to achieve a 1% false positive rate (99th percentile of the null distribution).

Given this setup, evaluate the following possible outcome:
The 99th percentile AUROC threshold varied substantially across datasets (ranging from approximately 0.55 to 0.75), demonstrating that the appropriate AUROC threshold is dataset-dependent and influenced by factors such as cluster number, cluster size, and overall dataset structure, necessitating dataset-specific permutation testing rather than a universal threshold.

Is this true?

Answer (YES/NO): NO